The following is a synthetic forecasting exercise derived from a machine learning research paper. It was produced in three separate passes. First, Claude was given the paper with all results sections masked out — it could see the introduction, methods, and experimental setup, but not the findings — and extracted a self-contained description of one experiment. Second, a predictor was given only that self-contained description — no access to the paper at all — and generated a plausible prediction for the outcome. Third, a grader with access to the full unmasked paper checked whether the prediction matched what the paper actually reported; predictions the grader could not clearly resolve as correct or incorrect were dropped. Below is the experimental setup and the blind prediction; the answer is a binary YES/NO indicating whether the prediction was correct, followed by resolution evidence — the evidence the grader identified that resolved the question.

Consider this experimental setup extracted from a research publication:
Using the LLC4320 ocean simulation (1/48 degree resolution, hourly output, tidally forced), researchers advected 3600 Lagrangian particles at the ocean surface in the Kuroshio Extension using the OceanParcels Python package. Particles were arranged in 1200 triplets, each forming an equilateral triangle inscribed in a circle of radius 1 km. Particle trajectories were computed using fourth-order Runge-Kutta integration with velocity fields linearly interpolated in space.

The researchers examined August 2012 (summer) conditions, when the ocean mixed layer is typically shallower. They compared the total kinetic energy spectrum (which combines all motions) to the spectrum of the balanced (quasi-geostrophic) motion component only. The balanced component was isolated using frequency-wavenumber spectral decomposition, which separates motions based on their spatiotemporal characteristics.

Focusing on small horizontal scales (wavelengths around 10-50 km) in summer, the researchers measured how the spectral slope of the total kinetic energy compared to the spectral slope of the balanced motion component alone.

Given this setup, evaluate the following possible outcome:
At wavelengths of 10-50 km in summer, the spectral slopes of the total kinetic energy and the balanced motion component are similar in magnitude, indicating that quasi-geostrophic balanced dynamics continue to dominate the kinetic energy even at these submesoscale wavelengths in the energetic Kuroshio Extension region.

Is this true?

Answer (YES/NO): NO